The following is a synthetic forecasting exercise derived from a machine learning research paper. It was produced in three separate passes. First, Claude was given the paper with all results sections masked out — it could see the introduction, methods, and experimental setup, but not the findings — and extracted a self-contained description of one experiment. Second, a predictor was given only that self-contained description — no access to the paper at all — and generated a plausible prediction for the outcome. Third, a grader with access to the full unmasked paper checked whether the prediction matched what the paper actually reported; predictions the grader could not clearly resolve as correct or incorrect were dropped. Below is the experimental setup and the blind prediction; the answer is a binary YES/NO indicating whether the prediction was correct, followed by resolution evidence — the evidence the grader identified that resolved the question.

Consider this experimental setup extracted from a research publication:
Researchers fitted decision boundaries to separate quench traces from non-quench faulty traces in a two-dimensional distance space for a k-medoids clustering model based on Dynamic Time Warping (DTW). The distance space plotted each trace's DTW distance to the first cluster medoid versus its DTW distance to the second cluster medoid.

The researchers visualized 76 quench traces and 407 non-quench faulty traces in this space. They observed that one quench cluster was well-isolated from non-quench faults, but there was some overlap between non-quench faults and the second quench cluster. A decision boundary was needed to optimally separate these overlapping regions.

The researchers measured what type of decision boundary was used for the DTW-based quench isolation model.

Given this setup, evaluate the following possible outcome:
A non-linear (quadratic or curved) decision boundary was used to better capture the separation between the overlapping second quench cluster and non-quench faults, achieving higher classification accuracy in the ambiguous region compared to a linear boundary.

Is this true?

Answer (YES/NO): NO